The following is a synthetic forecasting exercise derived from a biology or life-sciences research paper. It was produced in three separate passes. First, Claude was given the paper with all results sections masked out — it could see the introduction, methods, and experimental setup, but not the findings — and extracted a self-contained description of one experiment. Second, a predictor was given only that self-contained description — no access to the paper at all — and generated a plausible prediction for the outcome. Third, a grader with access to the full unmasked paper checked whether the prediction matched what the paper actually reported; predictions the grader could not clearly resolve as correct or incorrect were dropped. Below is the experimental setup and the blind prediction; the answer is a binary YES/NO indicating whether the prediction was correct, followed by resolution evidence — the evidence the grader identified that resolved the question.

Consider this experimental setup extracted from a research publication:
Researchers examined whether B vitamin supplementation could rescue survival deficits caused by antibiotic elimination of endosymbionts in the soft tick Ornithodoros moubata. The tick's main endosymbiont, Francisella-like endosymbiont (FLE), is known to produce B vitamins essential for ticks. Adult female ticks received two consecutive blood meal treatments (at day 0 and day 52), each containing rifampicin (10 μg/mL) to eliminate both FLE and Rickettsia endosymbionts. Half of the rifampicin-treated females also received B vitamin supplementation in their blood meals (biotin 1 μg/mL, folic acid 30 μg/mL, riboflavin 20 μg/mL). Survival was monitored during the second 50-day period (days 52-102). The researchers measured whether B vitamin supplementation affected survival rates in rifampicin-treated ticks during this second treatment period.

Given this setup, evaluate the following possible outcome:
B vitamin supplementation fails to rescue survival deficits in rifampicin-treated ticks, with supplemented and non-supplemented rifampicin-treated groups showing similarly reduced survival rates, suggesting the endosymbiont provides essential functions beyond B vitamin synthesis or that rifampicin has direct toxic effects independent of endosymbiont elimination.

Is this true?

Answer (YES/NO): NO